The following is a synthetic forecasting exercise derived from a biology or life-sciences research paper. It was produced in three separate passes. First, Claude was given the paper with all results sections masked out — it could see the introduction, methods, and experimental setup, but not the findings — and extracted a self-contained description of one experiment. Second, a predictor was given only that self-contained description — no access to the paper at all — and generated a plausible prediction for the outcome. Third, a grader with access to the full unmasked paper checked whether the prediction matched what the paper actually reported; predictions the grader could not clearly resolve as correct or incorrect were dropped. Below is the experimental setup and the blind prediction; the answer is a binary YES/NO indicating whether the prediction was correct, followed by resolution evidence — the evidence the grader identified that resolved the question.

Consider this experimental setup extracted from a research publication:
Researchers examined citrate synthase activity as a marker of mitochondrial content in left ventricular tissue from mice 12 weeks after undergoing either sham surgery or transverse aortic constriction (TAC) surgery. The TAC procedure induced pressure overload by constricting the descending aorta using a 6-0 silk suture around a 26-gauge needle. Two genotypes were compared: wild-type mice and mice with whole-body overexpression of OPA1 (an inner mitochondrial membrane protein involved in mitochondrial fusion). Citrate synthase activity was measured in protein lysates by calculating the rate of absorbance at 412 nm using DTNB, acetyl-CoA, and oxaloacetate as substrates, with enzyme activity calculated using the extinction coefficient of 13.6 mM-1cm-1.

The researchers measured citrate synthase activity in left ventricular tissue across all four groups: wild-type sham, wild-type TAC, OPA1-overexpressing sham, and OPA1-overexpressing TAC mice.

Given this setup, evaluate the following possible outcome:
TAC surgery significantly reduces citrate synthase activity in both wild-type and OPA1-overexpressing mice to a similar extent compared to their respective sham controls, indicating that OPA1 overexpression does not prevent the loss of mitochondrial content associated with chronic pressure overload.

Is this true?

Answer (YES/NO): NO